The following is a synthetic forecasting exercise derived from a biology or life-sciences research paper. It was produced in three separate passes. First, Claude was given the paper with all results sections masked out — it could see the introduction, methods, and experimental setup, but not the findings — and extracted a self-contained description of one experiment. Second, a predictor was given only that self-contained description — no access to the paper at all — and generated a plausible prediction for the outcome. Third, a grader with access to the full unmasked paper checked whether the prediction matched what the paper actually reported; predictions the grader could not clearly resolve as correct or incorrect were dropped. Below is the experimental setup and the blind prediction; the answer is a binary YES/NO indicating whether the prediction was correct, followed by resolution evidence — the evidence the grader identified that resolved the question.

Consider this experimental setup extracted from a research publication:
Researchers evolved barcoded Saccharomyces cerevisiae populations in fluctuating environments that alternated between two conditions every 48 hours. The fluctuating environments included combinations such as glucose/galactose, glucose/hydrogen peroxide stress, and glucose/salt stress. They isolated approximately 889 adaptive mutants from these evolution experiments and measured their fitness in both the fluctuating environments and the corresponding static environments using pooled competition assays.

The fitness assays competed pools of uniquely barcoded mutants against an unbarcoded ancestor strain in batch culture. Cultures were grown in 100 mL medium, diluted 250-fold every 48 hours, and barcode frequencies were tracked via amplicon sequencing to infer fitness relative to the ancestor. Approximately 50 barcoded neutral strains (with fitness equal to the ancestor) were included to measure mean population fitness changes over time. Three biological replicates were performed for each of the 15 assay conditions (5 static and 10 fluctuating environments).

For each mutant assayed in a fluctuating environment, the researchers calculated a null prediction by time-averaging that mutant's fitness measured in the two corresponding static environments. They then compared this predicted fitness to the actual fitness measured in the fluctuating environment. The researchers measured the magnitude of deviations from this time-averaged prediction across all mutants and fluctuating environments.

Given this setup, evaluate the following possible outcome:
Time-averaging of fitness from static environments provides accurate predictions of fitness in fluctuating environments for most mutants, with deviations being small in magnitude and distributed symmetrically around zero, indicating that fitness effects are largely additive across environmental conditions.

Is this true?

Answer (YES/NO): NO